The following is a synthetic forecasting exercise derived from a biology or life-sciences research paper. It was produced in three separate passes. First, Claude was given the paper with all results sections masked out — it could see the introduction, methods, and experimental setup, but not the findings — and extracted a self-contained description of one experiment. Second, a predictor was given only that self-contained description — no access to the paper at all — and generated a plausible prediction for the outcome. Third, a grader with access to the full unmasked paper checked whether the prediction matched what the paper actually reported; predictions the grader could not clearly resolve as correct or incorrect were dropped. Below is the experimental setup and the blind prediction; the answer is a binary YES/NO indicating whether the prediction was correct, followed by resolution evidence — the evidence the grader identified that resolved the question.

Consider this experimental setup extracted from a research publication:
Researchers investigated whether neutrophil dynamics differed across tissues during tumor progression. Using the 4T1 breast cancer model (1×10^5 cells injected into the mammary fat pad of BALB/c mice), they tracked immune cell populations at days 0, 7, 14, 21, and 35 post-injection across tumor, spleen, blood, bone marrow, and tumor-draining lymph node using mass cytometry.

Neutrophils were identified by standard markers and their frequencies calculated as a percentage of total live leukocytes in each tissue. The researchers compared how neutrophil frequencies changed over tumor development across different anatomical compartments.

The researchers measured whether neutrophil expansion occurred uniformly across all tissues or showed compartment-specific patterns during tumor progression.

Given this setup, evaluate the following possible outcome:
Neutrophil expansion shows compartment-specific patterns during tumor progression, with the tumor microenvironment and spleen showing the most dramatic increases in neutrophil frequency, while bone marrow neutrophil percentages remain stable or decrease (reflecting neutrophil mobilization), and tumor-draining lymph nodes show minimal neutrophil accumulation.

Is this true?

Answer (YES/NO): NO